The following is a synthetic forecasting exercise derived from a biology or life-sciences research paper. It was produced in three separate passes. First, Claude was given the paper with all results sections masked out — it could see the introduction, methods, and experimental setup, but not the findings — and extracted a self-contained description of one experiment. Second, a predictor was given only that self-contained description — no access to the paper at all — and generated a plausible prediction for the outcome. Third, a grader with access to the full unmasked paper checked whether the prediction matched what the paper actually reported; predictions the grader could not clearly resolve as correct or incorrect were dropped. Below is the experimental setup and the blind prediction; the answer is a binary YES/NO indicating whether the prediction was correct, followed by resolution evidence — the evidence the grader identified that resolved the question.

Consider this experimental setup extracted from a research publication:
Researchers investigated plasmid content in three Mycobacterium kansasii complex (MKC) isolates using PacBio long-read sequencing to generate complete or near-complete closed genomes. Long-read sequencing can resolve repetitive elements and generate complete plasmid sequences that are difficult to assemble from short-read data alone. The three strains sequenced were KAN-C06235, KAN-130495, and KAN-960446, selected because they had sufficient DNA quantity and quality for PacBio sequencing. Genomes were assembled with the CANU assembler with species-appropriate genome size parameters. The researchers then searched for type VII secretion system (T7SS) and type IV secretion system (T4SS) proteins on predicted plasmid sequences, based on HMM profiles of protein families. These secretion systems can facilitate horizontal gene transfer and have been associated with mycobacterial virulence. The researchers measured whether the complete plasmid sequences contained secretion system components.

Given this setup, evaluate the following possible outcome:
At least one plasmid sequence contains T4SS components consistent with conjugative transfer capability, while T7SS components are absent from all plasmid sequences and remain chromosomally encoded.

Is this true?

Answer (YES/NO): NO